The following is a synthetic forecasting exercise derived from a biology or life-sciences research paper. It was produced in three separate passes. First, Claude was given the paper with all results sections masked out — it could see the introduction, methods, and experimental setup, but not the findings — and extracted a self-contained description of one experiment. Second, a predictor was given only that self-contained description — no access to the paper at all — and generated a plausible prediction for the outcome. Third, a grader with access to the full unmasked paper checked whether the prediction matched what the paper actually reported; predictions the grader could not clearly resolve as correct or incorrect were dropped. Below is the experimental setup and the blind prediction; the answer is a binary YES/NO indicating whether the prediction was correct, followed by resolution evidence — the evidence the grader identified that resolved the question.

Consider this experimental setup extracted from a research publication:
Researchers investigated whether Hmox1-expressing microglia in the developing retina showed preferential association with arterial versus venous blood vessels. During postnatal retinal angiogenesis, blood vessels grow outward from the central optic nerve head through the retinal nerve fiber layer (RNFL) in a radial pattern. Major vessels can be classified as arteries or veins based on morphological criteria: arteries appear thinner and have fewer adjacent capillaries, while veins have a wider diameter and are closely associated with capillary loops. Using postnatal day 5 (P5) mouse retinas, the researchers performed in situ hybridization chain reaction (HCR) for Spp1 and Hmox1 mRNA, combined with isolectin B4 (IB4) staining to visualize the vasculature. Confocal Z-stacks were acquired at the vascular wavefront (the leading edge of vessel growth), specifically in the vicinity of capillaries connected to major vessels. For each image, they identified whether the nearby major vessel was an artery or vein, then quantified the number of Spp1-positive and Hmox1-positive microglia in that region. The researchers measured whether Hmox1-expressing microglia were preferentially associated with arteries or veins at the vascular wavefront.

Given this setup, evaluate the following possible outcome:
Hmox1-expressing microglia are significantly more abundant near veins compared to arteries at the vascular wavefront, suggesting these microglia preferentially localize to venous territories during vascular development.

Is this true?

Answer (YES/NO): YES